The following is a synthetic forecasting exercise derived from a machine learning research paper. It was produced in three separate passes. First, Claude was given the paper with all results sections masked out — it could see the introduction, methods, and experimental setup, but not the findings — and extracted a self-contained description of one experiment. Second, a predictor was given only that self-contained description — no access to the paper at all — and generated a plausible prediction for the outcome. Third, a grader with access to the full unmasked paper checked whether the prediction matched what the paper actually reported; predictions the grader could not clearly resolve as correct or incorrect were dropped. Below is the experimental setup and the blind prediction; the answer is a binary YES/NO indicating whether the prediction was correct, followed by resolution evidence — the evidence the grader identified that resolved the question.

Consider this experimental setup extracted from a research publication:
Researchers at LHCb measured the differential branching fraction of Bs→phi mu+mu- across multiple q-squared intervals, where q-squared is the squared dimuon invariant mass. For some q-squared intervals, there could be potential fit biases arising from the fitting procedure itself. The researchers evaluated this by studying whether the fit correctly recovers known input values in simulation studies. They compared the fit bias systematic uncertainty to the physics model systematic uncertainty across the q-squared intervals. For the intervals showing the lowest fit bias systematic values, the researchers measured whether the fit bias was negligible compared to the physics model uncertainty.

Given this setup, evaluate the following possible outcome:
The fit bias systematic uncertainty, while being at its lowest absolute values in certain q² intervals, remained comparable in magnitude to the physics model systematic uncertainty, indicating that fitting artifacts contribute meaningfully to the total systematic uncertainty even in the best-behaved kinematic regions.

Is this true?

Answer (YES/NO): NO